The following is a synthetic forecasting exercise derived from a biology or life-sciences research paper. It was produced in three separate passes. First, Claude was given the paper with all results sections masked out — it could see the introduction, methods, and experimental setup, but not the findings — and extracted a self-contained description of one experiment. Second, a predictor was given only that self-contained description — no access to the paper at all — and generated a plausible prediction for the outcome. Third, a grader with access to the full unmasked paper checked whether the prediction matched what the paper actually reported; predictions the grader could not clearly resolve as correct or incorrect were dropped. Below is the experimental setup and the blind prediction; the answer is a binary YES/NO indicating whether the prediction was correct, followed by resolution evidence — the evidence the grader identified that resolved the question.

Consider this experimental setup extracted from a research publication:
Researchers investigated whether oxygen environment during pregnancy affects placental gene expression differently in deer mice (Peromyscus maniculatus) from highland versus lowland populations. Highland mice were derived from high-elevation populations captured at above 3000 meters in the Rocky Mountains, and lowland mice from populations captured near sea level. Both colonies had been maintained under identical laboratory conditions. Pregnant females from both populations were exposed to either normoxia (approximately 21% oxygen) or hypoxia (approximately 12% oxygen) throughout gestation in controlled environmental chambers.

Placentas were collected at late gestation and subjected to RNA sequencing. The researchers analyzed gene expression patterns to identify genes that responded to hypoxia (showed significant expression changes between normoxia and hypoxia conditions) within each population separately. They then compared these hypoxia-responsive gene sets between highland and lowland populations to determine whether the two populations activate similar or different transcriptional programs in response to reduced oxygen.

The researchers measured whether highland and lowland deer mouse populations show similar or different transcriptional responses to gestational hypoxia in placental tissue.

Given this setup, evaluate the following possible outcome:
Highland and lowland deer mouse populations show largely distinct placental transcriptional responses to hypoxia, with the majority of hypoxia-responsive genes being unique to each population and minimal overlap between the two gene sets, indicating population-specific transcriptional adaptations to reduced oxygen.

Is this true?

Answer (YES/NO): NO